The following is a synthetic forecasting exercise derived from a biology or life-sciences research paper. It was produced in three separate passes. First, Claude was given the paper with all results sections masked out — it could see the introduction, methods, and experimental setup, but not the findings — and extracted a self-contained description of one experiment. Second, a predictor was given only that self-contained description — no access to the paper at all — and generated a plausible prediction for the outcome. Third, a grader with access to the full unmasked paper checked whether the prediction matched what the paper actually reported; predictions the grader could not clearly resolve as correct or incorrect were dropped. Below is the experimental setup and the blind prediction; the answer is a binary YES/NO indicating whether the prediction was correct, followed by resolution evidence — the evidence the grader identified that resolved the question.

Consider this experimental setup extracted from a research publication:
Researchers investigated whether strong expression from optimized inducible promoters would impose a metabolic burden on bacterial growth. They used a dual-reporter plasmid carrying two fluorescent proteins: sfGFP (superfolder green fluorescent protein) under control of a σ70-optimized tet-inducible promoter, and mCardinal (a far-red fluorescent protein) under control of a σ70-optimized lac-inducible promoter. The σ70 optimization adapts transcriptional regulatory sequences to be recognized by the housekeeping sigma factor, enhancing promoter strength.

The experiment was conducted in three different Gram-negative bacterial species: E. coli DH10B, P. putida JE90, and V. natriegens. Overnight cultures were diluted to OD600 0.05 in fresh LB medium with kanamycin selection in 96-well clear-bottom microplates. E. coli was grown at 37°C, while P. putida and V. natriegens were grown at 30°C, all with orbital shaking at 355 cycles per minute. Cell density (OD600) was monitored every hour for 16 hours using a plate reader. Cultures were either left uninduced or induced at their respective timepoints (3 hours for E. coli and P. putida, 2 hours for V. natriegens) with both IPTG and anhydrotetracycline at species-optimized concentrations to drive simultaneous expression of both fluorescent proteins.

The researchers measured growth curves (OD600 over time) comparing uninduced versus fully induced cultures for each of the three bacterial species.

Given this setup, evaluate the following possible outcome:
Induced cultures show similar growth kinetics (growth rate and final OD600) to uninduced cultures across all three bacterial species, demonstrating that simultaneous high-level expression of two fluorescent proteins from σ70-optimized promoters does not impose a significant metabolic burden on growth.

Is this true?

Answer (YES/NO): NO